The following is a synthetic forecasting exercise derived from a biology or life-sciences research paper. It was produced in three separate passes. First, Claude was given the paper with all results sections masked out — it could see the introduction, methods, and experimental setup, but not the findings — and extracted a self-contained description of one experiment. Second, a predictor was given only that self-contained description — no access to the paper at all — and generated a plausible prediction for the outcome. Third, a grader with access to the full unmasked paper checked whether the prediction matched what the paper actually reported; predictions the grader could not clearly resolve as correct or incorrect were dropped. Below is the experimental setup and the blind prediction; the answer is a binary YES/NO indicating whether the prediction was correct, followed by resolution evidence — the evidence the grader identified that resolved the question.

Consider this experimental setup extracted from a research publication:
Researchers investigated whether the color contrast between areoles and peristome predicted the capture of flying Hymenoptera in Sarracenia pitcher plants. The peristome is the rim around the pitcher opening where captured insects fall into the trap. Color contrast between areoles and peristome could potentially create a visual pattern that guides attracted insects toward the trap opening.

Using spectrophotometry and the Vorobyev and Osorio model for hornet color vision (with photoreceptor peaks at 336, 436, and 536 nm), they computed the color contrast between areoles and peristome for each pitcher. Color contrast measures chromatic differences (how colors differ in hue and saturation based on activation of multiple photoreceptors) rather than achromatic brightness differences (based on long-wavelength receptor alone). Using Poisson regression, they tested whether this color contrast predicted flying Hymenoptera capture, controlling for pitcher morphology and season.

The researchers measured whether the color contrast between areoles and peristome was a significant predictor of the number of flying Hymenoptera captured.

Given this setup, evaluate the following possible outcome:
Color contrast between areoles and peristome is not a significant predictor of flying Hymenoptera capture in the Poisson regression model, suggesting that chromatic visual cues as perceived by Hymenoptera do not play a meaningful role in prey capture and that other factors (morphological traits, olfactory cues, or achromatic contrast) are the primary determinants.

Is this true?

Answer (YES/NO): NO